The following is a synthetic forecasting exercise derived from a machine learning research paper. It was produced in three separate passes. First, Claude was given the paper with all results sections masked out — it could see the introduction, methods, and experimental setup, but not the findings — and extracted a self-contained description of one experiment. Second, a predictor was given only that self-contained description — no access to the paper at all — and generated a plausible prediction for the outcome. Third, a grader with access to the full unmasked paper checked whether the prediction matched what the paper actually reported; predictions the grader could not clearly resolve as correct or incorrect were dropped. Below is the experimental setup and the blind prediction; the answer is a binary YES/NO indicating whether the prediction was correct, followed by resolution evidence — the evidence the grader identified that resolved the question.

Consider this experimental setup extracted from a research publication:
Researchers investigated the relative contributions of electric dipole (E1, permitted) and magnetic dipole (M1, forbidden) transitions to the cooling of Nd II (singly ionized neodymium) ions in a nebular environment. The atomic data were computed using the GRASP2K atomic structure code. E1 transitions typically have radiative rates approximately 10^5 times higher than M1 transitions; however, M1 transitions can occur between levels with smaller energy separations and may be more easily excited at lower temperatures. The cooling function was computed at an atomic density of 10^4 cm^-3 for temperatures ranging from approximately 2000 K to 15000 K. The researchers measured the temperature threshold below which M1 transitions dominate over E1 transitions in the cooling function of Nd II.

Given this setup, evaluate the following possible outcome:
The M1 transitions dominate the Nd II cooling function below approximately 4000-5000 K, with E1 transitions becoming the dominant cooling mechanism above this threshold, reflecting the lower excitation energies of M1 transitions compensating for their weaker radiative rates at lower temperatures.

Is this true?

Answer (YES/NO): NO